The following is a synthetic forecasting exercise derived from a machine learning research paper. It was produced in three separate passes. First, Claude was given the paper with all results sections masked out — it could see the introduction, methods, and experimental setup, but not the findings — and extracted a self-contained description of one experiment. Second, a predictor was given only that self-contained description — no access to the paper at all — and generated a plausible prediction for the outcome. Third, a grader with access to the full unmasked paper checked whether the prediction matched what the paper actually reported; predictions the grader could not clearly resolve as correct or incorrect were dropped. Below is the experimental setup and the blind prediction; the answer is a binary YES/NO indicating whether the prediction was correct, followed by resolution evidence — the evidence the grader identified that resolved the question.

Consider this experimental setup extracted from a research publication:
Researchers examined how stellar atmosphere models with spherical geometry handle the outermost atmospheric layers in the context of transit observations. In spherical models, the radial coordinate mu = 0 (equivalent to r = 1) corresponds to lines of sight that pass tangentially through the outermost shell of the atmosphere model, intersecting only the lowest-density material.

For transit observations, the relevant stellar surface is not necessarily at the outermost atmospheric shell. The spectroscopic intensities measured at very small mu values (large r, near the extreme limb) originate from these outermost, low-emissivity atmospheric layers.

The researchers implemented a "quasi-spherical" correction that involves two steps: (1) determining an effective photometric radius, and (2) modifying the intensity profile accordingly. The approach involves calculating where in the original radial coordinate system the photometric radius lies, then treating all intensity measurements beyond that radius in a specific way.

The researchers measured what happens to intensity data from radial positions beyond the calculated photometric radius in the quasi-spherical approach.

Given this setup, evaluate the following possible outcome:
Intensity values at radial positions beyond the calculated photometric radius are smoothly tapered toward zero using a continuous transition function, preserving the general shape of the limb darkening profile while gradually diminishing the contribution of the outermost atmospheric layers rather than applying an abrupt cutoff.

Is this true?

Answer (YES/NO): NO